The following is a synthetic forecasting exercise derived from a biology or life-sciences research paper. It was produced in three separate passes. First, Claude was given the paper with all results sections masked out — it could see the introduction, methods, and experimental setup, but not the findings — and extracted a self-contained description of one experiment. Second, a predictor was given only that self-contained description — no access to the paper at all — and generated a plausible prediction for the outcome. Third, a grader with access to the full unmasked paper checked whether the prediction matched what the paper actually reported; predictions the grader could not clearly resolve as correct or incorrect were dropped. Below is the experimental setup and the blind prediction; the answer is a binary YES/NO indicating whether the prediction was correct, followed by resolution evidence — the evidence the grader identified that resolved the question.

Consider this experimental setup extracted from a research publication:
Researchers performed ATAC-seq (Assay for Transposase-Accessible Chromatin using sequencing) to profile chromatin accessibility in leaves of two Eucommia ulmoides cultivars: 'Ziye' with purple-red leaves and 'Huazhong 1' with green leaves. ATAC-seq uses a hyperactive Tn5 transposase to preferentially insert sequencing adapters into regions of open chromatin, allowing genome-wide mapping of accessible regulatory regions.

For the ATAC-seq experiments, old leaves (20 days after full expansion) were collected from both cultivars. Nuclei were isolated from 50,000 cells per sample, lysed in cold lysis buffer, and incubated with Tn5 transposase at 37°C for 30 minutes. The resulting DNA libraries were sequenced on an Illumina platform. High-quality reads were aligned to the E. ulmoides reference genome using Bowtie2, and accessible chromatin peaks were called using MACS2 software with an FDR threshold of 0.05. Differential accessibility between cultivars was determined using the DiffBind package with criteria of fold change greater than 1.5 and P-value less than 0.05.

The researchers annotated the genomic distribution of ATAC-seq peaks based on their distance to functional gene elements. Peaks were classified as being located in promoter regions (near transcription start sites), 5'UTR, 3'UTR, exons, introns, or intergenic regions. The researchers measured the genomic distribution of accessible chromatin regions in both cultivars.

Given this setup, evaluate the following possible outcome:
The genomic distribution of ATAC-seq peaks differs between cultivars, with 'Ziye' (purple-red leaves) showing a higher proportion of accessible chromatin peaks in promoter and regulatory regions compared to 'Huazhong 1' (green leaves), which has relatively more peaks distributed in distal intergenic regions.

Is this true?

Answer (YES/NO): NO